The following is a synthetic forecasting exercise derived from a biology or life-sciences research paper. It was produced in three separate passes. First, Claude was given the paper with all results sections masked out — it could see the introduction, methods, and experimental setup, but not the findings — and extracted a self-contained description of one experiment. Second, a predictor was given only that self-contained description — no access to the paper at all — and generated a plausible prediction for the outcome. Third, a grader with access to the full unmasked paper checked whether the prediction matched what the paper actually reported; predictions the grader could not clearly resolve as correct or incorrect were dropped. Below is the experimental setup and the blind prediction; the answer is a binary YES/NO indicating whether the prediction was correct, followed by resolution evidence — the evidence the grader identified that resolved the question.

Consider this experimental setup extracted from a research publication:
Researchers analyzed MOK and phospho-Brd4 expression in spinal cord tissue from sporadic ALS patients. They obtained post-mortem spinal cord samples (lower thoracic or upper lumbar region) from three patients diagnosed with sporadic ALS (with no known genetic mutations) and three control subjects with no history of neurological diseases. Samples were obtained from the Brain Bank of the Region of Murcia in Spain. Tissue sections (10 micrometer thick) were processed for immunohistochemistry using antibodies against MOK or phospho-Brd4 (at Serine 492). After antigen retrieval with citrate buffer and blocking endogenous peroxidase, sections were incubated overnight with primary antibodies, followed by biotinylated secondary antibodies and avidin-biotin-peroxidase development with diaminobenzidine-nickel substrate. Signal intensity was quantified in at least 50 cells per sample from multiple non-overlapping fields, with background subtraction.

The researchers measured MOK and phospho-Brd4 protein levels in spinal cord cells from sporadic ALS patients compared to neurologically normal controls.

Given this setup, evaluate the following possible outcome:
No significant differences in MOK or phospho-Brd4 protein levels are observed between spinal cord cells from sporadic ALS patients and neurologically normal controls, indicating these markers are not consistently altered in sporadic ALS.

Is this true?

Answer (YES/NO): NO